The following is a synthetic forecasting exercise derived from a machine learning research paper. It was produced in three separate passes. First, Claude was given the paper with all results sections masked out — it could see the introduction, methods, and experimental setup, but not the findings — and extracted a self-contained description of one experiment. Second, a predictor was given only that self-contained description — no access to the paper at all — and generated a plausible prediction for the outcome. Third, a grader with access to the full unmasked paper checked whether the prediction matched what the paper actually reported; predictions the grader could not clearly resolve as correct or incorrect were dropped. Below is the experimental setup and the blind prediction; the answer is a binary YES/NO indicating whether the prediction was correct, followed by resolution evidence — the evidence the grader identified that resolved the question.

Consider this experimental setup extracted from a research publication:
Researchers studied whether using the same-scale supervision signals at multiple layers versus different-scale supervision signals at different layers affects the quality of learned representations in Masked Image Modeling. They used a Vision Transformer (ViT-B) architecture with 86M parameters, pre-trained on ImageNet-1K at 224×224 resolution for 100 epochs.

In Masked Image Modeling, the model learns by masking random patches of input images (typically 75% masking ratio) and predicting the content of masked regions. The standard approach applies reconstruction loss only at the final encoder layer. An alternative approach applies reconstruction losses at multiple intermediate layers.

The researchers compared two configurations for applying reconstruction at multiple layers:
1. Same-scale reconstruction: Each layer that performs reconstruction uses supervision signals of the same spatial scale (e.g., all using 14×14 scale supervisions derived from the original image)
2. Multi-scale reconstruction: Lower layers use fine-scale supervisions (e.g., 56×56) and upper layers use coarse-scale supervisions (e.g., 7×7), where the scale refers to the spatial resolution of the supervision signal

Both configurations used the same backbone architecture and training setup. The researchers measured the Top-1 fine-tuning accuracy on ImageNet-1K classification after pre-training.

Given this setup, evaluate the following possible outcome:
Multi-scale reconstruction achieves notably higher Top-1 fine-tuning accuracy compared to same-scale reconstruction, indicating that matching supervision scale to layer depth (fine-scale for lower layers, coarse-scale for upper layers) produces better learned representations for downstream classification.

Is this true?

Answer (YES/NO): YES